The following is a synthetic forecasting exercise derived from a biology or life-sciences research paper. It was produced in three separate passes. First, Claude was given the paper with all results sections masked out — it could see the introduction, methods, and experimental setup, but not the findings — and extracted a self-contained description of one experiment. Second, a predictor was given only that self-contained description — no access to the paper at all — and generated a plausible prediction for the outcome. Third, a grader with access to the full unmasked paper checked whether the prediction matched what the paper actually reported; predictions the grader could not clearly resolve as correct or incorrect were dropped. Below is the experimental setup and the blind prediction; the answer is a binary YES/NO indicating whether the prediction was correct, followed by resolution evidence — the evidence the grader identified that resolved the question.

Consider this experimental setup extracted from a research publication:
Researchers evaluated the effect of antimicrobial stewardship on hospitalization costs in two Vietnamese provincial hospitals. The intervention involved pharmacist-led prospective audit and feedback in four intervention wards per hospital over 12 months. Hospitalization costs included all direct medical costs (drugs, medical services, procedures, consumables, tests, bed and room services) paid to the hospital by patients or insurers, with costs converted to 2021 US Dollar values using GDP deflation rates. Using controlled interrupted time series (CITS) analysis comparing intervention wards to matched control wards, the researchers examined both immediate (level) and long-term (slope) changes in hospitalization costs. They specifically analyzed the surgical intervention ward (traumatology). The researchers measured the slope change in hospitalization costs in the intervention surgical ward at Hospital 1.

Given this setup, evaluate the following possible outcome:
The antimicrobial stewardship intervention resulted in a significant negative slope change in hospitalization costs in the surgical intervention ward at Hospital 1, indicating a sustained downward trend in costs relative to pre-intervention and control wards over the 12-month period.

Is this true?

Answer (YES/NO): YES